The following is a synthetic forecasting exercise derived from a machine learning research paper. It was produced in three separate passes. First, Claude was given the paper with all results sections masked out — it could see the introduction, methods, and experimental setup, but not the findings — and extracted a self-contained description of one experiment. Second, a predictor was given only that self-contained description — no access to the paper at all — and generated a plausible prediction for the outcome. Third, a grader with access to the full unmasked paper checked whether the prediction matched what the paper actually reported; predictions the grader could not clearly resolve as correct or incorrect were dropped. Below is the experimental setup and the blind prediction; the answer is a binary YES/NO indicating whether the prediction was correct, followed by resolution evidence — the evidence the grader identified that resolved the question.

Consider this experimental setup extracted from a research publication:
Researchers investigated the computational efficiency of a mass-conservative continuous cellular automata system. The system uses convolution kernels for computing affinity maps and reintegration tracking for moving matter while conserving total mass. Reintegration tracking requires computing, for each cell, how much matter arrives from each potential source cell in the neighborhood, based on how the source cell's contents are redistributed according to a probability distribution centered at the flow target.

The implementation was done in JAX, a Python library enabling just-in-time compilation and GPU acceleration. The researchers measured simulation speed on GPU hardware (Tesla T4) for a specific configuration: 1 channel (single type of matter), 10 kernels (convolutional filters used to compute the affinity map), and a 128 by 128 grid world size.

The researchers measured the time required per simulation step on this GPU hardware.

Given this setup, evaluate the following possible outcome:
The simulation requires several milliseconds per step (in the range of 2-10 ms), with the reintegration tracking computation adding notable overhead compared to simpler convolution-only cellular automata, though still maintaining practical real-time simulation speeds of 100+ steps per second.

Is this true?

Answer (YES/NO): NO